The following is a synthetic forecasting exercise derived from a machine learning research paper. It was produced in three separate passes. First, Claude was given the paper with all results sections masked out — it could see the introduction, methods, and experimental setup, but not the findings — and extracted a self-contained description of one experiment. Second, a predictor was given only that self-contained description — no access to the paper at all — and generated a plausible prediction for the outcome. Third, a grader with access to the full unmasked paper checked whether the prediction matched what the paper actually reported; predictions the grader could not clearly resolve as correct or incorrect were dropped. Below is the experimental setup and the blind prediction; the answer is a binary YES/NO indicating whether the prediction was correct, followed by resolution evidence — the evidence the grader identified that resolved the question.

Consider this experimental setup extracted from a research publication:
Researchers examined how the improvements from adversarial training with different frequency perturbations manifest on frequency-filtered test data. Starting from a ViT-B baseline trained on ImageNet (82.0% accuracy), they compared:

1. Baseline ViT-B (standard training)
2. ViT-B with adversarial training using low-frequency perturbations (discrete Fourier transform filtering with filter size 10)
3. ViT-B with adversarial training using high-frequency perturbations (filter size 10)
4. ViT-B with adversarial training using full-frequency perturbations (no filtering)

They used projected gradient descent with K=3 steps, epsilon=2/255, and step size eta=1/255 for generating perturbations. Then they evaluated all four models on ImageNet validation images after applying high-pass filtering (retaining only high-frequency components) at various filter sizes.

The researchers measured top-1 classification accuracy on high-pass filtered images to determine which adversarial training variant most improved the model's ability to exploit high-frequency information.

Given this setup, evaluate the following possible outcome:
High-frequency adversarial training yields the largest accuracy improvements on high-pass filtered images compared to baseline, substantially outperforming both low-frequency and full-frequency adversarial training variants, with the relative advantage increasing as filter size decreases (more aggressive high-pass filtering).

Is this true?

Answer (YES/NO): NO